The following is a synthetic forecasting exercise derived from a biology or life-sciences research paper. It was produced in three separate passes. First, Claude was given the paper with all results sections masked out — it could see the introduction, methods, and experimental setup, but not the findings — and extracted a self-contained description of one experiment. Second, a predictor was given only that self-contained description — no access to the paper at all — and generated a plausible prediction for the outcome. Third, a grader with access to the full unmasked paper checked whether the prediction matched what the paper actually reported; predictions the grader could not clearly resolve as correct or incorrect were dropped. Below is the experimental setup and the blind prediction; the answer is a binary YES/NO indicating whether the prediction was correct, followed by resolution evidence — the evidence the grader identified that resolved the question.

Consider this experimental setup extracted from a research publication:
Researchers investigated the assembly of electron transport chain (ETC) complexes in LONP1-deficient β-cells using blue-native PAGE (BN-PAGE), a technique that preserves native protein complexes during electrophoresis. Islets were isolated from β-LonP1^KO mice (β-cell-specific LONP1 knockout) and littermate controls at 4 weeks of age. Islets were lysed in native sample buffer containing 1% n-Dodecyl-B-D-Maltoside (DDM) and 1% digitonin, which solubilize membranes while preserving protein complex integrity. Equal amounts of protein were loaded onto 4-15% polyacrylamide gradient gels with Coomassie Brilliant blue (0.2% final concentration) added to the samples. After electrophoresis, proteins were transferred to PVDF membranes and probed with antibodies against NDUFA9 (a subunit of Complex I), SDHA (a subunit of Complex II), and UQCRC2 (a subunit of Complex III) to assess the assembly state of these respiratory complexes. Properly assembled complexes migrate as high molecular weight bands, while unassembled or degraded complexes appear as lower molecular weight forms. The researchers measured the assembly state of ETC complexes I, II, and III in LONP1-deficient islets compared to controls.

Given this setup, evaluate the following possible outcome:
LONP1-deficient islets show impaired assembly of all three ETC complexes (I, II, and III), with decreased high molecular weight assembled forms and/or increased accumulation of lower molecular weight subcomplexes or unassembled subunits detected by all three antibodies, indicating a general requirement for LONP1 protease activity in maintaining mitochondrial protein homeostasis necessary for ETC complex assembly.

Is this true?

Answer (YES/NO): NO